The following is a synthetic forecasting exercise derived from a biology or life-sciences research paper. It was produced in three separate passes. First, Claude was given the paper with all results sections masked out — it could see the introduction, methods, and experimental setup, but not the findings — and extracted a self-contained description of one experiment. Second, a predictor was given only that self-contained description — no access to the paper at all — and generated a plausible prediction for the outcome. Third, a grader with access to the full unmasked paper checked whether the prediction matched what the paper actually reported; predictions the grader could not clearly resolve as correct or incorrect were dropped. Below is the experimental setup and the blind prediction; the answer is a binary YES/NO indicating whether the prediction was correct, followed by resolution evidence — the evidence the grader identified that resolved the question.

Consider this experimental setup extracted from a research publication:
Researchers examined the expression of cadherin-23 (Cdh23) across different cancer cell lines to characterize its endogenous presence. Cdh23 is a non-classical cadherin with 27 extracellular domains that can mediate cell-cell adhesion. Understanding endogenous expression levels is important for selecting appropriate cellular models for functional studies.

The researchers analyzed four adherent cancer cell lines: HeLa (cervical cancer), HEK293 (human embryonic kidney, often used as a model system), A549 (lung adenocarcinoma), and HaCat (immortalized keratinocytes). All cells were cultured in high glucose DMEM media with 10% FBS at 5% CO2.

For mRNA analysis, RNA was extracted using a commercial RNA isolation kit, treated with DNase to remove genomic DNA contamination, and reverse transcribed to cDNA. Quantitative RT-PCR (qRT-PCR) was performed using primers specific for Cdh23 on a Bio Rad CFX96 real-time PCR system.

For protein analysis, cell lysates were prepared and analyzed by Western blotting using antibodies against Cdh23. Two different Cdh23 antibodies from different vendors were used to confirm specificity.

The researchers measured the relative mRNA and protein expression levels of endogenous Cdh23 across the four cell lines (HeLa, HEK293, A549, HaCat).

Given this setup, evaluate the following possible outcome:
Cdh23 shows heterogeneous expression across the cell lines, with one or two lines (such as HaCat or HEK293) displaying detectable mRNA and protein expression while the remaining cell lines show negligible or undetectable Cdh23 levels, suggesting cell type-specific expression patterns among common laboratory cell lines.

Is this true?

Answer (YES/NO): NO